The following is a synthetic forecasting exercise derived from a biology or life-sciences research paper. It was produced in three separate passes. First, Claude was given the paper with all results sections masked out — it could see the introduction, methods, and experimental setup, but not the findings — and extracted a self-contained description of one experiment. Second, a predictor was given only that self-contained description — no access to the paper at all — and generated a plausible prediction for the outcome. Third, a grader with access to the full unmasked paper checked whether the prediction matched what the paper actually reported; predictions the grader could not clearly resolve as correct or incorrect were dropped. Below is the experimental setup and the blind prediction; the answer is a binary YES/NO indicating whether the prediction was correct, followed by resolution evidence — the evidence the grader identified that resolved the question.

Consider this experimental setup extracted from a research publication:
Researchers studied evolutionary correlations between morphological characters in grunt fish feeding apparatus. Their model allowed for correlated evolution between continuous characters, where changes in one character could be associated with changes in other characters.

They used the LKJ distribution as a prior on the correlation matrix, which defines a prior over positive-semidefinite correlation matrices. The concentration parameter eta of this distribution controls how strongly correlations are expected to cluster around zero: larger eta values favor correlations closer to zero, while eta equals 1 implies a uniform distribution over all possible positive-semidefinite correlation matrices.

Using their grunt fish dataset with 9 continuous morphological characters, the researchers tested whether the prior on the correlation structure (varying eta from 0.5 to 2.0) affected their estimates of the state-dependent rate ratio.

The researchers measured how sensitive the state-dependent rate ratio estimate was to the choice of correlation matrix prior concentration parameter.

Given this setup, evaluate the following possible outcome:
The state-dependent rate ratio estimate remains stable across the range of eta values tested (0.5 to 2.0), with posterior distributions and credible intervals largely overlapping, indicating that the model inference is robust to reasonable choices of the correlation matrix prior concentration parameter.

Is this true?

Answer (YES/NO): YES